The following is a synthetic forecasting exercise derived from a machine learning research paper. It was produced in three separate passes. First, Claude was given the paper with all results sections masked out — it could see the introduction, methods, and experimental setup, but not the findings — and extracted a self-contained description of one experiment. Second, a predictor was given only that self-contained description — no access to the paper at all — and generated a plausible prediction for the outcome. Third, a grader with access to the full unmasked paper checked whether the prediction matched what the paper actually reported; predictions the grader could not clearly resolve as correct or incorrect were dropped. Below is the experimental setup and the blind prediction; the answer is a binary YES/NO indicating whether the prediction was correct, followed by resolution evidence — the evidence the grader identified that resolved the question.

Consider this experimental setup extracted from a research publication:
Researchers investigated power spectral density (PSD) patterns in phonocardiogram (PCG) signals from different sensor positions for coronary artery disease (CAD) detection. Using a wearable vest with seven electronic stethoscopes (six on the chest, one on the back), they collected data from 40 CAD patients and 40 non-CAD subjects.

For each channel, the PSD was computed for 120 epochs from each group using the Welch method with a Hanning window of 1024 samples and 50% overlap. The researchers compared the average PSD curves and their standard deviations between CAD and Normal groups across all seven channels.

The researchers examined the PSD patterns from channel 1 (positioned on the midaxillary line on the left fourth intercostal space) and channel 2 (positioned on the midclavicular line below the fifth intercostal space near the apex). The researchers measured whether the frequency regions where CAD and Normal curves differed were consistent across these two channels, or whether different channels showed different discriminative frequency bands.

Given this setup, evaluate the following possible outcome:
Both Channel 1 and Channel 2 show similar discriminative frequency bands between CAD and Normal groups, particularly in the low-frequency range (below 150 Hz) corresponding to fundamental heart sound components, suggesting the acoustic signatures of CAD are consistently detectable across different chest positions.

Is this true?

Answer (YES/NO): NO